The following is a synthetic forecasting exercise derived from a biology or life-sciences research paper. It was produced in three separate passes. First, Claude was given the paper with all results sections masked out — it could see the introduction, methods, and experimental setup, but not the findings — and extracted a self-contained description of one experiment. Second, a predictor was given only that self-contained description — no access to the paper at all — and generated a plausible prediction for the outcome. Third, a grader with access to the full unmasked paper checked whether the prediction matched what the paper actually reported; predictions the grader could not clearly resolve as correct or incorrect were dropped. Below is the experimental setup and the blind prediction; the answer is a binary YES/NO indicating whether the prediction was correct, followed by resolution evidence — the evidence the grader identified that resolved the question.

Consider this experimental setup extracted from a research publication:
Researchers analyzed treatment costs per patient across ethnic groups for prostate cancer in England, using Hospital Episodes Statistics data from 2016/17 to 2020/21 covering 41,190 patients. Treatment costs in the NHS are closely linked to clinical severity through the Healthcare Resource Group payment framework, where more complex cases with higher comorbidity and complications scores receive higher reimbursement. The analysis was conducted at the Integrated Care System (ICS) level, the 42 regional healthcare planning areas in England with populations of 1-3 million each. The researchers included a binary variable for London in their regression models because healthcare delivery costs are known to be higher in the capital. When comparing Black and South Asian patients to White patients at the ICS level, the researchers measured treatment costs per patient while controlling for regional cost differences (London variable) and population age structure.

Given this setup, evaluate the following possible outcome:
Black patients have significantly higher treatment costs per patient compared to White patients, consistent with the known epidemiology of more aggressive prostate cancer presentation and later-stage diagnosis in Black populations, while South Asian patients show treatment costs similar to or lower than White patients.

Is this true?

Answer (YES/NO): YES